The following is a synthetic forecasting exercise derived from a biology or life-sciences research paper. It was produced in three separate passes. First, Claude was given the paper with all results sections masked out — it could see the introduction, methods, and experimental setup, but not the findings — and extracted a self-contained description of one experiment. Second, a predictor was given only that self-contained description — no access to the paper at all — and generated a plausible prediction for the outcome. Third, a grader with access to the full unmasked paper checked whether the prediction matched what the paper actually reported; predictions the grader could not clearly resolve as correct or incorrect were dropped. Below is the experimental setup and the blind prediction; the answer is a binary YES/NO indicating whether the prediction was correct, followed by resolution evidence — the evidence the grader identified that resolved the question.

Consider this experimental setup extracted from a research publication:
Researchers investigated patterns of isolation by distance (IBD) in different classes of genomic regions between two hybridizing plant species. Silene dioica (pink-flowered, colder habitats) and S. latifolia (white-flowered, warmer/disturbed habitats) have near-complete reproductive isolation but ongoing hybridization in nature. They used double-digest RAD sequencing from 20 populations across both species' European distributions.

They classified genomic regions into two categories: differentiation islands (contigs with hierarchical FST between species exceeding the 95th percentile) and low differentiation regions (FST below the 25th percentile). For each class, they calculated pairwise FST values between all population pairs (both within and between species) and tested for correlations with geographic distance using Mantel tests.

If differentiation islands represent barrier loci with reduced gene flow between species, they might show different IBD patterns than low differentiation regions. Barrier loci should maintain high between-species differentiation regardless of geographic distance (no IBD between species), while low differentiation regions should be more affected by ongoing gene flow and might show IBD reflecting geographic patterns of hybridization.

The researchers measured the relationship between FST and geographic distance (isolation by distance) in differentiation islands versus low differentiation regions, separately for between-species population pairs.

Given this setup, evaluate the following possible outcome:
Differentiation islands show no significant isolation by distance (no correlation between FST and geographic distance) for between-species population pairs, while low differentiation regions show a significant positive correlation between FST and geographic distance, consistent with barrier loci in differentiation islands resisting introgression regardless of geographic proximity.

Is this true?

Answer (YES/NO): YES